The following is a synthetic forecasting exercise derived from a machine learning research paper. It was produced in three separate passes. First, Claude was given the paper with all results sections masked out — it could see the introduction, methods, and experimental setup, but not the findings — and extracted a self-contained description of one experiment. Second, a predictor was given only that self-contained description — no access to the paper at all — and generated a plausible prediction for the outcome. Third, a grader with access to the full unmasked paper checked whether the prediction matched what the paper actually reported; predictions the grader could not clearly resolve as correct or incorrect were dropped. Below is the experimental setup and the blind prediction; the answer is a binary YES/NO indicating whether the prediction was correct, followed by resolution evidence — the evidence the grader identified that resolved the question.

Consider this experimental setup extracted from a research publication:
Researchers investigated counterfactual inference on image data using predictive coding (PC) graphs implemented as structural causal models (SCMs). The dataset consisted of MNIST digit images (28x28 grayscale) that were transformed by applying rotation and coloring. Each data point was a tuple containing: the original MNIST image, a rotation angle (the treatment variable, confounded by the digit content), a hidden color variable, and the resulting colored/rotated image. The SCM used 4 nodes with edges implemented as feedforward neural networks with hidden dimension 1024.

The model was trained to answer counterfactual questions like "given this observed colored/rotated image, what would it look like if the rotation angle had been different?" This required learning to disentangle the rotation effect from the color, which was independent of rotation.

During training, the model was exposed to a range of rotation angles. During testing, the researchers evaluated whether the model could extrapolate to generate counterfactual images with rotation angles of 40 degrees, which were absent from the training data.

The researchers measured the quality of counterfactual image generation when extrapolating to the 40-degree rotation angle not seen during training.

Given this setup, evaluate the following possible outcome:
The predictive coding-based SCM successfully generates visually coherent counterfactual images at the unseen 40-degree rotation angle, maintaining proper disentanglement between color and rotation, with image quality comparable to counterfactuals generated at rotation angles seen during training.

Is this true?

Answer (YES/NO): NO